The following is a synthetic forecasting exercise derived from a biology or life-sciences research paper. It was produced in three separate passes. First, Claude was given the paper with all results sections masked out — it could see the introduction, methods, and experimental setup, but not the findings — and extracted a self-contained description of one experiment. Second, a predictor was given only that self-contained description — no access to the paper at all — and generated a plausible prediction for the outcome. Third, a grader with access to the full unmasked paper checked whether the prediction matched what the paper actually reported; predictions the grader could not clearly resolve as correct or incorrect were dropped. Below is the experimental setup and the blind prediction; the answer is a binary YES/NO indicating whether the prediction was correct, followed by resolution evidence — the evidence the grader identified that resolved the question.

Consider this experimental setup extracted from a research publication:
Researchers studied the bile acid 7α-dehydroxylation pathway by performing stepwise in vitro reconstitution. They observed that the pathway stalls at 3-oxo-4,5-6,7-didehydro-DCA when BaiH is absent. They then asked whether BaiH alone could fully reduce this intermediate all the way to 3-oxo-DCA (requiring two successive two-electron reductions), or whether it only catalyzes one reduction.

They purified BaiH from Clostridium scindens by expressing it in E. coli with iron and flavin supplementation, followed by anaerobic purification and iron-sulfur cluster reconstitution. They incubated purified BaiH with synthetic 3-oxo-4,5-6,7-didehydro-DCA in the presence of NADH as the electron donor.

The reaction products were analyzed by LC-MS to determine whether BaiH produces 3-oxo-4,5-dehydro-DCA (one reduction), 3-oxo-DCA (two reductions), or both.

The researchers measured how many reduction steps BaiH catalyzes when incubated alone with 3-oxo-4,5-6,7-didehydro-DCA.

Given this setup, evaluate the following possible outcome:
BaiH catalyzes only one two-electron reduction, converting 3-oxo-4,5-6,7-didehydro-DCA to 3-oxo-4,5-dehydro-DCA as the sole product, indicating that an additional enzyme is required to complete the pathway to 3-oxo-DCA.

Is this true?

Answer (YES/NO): YES